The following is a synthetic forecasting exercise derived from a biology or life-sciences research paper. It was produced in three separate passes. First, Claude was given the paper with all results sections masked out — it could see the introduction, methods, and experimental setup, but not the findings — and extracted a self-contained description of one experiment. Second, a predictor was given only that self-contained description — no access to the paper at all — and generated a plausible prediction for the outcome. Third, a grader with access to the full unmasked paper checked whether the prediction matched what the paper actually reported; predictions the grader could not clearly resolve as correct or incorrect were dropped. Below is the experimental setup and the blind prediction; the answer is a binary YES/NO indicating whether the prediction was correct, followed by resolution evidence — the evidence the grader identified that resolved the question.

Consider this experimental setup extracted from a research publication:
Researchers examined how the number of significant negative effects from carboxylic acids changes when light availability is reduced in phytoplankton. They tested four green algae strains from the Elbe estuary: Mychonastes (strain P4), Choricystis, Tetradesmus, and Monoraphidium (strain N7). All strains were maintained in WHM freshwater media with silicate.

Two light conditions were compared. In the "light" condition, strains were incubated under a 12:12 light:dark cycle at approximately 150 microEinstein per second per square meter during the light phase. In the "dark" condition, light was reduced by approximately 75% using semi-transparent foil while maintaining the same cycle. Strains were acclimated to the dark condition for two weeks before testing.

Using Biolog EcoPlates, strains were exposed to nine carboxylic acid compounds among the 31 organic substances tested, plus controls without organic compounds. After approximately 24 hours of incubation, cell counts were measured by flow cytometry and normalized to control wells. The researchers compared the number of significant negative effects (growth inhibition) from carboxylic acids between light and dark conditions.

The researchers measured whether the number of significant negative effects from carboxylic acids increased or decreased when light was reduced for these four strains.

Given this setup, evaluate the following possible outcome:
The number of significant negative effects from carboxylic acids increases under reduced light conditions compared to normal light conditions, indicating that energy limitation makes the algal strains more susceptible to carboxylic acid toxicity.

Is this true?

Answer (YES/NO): YES